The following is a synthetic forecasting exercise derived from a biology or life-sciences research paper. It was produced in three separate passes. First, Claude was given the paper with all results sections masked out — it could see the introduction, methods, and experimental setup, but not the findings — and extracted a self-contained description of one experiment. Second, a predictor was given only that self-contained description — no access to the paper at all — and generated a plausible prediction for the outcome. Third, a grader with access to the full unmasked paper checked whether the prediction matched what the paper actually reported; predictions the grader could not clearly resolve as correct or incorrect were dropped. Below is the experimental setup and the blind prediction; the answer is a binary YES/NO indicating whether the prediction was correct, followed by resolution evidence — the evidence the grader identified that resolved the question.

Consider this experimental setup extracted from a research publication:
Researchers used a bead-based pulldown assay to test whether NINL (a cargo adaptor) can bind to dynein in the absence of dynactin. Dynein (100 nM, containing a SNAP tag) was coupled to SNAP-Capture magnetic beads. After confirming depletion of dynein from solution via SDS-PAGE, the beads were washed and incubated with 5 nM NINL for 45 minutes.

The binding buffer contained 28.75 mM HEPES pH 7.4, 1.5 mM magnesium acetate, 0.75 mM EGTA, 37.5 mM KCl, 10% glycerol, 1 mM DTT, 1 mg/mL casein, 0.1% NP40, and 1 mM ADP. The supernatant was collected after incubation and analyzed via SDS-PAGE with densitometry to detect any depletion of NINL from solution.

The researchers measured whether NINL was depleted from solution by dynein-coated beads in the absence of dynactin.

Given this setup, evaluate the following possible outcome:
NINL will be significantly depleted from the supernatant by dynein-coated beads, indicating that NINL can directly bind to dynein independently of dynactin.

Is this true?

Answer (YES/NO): YES